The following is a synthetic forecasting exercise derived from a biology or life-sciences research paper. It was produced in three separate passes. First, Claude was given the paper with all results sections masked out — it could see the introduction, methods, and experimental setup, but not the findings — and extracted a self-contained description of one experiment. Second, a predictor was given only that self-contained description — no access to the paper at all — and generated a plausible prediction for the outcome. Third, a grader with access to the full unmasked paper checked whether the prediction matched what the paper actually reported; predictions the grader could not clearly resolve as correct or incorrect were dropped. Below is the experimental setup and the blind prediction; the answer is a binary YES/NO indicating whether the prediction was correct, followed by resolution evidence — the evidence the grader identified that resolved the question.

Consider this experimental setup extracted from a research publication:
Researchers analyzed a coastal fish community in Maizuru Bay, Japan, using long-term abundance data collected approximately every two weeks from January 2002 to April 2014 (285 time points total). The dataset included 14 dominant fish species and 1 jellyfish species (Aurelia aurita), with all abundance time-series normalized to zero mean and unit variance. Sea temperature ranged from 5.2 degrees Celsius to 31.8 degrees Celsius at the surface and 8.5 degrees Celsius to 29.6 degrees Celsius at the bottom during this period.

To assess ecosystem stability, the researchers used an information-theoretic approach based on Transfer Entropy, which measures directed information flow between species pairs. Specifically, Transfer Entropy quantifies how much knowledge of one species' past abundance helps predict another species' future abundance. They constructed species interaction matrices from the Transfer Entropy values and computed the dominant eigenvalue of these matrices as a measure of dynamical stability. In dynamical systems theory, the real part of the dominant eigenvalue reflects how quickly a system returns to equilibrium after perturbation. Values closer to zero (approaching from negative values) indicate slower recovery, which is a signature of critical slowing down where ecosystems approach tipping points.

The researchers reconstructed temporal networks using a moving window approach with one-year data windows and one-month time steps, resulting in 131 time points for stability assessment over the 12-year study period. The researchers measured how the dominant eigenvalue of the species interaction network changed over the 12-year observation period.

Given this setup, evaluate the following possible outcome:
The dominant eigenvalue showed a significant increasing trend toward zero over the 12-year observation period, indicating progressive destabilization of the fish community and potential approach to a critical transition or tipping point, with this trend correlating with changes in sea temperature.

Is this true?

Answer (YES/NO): NO